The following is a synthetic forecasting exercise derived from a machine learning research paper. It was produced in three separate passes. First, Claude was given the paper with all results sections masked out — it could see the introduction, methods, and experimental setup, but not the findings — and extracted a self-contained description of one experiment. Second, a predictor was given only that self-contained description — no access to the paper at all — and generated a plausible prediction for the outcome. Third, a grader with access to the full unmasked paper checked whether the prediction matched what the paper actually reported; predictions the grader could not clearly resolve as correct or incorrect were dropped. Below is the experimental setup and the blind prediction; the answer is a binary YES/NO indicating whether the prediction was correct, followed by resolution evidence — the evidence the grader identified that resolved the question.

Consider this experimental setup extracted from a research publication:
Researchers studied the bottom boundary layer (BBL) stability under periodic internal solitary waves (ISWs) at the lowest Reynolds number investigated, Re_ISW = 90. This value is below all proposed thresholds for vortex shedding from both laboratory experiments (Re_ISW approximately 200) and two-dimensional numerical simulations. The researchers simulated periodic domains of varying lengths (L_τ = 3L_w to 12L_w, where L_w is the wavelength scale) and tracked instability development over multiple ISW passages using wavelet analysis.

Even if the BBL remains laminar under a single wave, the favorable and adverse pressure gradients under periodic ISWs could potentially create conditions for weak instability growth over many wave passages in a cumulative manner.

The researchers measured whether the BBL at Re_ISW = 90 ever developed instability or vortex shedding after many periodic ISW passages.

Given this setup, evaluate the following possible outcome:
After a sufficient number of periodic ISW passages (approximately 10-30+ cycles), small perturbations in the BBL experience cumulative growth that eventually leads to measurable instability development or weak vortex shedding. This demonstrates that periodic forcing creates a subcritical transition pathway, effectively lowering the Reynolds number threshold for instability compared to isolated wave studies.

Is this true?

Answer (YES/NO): NO